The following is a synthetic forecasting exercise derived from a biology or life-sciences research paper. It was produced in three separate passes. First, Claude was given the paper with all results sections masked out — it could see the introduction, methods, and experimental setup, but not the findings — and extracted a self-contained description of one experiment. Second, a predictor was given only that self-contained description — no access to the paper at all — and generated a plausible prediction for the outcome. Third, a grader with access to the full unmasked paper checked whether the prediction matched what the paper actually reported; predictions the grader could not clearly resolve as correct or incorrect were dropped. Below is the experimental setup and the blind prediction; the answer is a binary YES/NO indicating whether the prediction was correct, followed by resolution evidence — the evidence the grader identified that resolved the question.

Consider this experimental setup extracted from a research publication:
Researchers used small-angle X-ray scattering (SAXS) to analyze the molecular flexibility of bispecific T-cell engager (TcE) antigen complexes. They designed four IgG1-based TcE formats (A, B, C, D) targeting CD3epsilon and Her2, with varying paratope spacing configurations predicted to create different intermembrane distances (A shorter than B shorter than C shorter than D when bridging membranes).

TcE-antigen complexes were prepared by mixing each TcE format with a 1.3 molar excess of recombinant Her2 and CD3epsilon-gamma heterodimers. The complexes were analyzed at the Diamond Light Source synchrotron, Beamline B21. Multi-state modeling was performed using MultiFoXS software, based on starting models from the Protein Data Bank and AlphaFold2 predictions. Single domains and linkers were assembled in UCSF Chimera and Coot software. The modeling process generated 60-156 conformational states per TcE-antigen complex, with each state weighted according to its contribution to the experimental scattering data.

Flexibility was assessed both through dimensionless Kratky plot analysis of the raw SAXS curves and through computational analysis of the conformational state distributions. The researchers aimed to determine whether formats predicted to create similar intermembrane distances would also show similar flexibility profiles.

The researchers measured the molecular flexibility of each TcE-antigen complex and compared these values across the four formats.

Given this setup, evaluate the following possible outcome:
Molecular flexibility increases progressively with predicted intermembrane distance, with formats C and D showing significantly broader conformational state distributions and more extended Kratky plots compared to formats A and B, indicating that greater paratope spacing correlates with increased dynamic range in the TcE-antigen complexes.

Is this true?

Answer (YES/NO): NO